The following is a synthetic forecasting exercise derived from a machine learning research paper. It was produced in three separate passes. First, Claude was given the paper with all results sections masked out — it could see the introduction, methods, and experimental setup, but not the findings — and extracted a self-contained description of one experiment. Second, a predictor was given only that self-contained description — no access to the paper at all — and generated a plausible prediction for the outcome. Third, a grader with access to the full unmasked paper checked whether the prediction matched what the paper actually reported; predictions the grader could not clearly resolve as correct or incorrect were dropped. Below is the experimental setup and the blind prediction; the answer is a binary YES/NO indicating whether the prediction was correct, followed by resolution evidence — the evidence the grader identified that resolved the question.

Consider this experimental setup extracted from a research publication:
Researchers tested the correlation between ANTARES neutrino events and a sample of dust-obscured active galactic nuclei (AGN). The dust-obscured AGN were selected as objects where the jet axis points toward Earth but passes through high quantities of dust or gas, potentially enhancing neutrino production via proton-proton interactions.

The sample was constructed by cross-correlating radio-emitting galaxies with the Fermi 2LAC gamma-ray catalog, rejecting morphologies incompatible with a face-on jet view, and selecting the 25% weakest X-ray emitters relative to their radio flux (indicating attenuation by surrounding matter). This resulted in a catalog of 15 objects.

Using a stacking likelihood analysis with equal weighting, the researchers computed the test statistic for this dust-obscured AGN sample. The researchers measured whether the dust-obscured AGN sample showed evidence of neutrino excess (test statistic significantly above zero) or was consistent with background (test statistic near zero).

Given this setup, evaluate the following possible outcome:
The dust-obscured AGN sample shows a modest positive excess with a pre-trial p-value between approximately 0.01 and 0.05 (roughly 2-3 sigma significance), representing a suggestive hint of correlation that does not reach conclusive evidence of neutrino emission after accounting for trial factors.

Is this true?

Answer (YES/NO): NO